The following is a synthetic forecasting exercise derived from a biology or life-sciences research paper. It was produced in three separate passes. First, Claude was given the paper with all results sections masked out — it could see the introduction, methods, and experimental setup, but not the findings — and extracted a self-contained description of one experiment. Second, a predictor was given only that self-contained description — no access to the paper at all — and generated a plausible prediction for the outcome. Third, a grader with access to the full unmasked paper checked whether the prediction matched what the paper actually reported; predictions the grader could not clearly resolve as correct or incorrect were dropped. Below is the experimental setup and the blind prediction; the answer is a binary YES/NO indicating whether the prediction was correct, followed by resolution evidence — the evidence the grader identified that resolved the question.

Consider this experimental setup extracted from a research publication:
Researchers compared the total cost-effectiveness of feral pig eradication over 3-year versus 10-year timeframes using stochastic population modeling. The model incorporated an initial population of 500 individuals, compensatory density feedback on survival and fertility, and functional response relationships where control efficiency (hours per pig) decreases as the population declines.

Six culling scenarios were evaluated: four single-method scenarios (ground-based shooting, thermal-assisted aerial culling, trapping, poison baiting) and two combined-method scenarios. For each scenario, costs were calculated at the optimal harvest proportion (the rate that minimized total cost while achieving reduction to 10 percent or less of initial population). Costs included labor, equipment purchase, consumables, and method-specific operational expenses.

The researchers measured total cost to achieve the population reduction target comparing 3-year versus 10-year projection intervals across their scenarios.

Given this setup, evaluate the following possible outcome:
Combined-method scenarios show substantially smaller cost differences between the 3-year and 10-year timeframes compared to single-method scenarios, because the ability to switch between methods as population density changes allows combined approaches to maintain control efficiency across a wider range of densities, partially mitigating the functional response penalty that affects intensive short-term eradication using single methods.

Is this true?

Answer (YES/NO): NO